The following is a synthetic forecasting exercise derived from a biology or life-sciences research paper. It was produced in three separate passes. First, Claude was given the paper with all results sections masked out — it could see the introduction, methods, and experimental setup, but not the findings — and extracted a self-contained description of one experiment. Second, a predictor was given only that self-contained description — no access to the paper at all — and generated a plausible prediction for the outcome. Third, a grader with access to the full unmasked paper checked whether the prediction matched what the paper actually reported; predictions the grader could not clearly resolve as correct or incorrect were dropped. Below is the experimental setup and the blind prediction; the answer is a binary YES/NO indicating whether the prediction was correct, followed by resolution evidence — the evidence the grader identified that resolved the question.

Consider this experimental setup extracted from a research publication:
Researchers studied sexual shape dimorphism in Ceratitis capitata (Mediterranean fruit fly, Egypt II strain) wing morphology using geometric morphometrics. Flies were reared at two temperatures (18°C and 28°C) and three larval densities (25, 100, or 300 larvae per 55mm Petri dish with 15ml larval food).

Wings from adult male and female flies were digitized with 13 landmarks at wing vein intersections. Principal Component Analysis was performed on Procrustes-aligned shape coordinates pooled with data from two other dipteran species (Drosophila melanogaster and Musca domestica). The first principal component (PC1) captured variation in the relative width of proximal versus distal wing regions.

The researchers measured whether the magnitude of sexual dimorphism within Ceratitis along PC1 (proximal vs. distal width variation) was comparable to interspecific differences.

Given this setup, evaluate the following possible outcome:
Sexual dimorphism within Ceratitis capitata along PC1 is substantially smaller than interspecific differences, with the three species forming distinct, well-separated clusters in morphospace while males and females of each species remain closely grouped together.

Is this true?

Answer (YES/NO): NO